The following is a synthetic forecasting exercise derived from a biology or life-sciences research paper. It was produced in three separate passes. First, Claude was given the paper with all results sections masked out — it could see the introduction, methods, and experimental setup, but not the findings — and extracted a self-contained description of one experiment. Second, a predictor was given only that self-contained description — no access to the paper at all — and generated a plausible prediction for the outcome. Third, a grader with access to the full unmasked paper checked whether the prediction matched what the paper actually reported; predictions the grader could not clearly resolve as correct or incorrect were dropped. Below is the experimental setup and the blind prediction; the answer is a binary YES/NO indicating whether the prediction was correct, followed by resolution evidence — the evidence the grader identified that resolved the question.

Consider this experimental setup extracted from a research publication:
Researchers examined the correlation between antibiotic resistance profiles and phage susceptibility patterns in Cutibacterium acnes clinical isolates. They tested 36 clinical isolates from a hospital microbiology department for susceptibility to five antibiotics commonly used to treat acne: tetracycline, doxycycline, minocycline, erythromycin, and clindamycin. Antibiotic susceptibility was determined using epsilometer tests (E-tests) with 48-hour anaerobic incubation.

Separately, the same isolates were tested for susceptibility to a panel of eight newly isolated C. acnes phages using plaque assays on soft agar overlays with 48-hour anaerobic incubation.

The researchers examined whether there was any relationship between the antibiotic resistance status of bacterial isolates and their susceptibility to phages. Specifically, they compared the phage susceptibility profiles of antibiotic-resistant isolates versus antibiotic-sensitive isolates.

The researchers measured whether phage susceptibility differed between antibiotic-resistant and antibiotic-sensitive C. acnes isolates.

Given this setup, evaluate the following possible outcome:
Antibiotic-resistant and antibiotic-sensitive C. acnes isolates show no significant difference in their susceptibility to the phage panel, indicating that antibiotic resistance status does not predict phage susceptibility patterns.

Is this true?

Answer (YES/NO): NO